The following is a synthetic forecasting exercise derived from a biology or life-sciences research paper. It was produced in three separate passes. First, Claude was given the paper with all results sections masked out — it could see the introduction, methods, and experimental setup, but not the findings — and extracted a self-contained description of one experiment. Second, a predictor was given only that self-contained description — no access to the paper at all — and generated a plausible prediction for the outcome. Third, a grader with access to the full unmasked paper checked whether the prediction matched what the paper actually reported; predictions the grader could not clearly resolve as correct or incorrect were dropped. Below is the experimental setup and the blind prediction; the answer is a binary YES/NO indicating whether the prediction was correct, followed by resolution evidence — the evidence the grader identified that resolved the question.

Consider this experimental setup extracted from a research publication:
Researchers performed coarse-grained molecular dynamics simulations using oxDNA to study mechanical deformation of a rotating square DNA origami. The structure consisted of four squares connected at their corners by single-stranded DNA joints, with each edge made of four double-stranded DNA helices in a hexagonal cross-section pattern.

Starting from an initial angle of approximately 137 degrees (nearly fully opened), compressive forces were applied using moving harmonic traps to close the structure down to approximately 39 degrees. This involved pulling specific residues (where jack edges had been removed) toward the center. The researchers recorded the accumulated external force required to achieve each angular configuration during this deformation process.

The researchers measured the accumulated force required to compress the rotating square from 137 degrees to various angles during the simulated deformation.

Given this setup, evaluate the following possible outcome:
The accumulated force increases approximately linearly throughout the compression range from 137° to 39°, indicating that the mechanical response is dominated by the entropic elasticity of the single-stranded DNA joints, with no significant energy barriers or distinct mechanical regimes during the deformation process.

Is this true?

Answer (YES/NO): NO